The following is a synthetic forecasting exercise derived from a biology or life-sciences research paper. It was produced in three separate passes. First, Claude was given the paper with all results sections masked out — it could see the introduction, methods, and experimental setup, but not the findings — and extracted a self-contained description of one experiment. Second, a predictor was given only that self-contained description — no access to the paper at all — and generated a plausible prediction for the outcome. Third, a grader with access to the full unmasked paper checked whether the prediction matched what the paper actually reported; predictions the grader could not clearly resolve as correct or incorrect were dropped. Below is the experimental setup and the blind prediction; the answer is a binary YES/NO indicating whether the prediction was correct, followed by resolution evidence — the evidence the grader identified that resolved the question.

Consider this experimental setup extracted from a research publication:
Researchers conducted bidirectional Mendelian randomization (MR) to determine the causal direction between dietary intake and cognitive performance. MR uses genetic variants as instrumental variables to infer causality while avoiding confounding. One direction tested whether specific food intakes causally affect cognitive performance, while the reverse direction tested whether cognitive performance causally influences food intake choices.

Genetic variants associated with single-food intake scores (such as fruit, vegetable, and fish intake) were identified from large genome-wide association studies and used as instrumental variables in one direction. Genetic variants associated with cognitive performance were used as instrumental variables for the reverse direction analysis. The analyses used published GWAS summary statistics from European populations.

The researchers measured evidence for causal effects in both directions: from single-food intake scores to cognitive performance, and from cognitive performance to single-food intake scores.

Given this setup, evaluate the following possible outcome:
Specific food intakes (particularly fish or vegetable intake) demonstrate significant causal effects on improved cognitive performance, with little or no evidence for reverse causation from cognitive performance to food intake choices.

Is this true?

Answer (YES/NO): NO